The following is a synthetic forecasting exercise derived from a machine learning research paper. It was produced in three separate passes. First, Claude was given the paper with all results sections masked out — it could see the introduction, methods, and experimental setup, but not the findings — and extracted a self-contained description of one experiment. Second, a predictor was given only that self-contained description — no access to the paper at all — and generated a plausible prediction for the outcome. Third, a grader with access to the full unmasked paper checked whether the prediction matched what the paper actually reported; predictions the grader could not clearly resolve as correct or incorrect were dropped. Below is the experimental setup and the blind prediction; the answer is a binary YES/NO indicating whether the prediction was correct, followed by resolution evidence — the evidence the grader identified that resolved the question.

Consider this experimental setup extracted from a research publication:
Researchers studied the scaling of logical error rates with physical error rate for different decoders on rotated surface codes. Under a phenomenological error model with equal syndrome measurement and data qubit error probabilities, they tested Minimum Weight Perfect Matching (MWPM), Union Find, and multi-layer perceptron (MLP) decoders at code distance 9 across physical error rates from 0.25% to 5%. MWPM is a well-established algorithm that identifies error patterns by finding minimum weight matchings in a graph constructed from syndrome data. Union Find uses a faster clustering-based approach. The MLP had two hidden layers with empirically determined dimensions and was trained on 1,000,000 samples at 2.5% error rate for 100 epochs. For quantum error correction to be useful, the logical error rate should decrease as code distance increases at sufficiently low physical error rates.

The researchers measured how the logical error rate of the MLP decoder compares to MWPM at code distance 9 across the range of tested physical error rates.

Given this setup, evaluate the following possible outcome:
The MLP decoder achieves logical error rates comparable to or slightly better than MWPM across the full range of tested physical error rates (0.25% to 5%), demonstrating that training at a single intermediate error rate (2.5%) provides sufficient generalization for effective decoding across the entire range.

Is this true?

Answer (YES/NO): NO